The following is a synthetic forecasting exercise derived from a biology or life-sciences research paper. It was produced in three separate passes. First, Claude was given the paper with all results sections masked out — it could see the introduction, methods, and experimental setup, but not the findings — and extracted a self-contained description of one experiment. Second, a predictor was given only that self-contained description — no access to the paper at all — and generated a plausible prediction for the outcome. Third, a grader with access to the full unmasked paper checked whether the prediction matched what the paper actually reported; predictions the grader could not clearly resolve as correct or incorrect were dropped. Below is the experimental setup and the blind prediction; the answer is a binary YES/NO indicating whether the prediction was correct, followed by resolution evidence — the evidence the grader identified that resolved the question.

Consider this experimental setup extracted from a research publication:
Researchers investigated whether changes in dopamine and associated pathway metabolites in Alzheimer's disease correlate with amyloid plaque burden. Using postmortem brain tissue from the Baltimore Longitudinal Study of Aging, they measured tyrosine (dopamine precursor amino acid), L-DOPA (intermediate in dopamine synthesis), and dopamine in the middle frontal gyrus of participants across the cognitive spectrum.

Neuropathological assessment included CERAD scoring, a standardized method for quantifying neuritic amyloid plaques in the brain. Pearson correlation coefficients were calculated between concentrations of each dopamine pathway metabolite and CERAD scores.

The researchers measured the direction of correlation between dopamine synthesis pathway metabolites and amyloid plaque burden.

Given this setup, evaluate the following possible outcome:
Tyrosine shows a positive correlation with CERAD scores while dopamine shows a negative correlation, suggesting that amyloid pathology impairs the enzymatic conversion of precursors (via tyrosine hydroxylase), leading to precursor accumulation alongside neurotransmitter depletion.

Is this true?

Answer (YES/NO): NO